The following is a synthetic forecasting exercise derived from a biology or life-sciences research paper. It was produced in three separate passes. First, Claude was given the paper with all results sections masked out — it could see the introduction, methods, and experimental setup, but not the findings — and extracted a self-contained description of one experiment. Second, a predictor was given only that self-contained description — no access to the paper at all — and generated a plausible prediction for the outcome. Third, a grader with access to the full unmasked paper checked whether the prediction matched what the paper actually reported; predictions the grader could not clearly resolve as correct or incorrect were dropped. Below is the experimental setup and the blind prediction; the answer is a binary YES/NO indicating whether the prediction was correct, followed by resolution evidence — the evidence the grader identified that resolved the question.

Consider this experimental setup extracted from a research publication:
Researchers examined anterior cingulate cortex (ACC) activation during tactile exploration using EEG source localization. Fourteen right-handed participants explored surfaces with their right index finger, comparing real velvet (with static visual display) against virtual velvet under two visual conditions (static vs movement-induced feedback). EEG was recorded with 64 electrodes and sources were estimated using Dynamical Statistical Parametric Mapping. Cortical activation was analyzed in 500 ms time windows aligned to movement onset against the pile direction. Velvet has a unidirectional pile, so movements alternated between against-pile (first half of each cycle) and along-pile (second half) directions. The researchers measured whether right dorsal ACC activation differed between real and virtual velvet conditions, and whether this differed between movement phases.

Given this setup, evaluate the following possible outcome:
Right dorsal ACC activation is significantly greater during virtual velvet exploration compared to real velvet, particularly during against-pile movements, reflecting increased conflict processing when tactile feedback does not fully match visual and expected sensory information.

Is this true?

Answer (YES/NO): YES